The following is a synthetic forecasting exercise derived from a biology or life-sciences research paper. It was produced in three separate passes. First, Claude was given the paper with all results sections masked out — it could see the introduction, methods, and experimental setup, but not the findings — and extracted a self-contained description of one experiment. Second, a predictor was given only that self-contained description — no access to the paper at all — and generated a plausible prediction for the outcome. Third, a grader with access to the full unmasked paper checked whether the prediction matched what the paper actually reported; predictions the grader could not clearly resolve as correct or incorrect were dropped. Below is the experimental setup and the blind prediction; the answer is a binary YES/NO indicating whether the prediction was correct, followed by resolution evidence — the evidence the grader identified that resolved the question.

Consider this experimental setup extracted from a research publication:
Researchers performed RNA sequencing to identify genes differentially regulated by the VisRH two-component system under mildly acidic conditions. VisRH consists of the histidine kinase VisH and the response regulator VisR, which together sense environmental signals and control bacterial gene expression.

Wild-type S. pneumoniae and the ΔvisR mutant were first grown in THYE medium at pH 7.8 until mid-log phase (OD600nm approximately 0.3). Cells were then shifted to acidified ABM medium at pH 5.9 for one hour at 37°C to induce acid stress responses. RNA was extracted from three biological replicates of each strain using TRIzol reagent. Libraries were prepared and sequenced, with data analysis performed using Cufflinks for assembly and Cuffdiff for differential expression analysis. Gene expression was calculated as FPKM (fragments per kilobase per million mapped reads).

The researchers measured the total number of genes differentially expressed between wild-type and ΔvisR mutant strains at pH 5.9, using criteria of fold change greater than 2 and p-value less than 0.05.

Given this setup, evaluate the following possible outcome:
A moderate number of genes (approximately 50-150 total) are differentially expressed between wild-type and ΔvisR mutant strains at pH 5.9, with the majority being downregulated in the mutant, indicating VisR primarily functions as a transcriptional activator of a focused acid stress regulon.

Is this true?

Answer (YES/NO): NO